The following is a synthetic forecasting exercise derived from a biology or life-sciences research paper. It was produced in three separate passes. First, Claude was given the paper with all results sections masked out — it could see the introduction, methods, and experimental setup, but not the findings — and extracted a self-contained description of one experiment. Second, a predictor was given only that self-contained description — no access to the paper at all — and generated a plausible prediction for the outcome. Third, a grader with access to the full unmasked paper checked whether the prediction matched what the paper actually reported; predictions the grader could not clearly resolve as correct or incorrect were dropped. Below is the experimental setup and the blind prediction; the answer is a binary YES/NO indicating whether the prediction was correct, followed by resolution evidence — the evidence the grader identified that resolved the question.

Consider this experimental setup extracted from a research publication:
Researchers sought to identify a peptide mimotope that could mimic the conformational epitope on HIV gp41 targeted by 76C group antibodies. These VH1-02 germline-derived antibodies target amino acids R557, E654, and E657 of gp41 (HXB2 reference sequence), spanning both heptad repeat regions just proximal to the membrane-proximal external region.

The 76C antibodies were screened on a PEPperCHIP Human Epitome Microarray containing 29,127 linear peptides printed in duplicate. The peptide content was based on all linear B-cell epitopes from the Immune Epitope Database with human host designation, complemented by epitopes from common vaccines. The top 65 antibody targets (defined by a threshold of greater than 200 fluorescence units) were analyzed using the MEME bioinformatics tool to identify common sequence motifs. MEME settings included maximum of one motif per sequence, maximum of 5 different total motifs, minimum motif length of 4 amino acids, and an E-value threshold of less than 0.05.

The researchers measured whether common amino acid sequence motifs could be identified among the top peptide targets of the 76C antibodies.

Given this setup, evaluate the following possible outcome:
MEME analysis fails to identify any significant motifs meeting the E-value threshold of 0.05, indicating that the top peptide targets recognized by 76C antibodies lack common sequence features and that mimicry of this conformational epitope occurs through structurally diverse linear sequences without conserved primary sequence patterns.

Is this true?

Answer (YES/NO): NO